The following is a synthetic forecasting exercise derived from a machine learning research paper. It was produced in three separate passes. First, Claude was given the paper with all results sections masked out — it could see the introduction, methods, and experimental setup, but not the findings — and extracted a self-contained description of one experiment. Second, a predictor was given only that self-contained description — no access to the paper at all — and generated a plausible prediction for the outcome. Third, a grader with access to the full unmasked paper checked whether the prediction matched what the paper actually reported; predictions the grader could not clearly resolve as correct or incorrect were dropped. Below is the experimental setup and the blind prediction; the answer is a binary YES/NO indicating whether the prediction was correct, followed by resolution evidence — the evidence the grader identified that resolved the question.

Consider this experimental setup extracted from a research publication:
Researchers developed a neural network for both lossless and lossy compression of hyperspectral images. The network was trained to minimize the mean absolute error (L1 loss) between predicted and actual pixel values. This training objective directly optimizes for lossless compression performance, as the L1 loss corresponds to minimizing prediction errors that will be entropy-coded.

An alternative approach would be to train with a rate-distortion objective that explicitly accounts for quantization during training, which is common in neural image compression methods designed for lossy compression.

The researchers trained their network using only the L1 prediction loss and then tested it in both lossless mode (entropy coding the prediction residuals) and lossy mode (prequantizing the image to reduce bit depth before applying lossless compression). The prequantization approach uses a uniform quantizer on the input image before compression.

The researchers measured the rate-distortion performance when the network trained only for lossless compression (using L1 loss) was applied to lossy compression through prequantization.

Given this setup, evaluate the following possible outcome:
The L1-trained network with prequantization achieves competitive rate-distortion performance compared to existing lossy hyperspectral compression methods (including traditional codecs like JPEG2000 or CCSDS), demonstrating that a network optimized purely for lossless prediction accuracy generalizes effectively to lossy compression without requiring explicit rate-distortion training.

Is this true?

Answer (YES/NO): YES